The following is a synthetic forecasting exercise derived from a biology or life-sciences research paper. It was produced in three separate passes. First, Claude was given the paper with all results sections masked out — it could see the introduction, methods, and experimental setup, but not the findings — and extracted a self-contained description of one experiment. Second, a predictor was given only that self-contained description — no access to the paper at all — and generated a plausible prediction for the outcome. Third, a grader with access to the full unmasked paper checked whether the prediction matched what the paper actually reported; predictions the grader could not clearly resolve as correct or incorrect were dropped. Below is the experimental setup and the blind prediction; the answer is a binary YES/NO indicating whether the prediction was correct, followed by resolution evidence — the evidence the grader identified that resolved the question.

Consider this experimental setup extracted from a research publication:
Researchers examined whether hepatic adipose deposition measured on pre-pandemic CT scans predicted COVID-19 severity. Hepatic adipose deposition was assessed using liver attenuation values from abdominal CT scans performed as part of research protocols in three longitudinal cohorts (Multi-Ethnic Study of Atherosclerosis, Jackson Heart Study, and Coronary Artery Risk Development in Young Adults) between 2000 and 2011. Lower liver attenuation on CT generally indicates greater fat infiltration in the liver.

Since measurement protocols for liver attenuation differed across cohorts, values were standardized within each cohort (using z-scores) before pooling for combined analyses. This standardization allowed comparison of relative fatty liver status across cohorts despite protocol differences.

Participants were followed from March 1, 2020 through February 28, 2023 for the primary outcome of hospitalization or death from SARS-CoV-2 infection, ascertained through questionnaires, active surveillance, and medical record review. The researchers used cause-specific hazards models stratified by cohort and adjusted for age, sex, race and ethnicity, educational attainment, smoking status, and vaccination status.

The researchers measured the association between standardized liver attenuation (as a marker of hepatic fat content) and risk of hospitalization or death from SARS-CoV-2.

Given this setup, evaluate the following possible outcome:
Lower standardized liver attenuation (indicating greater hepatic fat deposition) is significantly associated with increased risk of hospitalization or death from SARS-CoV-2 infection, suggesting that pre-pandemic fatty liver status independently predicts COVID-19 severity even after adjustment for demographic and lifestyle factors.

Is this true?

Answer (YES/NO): NO